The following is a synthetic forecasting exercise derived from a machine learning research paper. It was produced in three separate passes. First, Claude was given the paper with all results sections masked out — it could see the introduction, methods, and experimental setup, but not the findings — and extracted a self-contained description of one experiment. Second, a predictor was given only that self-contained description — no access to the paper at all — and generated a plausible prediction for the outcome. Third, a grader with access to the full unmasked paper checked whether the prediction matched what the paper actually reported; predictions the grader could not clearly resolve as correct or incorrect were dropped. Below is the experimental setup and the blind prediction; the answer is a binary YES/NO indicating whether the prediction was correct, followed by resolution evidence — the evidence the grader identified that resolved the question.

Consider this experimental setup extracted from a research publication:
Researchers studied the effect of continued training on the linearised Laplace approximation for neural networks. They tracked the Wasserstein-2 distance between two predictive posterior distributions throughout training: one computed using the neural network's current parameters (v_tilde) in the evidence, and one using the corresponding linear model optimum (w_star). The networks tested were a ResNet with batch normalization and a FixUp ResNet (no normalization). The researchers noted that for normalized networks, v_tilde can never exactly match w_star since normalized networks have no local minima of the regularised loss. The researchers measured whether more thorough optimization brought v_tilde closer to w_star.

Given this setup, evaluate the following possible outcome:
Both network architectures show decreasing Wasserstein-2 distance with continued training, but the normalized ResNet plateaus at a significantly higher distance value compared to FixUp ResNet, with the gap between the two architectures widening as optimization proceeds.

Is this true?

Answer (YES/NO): NO